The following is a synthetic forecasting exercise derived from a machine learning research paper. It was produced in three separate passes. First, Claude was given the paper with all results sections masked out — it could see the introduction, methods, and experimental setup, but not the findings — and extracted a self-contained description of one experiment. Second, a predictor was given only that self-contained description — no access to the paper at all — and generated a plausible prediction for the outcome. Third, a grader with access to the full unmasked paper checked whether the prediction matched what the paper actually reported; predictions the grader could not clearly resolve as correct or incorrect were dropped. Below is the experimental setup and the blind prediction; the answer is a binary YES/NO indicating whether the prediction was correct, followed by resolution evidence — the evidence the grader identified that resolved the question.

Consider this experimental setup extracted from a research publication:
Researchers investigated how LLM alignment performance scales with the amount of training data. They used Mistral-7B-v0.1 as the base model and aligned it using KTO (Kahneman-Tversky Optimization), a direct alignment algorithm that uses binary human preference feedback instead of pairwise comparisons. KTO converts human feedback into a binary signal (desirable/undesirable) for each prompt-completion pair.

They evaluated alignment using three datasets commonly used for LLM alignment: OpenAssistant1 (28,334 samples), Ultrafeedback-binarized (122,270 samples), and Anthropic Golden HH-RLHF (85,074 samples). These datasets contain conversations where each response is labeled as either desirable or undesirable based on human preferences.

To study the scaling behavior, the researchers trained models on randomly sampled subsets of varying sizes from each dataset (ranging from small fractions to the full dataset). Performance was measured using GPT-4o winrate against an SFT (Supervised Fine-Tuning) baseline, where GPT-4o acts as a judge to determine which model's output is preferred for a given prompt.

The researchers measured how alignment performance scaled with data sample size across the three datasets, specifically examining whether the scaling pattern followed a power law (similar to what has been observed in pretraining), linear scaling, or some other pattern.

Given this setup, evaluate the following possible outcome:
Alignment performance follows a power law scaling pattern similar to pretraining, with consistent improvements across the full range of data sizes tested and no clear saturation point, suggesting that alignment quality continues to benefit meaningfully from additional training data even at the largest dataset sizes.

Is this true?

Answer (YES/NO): NO